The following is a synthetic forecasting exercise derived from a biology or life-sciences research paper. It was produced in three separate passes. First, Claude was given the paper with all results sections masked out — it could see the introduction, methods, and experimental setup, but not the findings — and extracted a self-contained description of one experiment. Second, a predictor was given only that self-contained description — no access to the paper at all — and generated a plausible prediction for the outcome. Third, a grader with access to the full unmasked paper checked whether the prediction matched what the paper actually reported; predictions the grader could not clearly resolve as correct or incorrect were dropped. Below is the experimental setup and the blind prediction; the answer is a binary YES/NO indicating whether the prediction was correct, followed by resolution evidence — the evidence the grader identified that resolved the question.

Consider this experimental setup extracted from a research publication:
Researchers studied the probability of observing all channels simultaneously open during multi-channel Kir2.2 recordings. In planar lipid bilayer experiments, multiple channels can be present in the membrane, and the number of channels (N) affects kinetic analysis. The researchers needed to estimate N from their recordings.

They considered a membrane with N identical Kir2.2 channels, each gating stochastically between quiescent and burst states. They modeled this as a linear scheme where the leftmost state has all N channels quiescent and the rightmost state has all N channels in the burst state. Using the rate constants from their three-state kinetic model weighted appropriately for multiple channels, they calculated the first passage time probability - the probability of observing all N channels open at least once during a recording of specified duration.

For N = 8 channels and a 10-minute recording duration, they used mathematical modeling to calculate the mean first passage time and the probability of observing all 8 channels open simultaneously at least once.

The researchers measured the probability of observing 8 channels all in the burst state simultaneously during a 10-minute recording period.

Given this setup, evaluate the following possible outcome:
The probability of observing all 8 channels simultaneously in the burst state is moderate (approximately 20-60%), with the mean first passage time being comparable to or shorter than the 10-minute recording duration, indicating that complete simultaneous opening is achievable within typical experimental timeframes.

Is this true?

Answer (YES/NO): NO